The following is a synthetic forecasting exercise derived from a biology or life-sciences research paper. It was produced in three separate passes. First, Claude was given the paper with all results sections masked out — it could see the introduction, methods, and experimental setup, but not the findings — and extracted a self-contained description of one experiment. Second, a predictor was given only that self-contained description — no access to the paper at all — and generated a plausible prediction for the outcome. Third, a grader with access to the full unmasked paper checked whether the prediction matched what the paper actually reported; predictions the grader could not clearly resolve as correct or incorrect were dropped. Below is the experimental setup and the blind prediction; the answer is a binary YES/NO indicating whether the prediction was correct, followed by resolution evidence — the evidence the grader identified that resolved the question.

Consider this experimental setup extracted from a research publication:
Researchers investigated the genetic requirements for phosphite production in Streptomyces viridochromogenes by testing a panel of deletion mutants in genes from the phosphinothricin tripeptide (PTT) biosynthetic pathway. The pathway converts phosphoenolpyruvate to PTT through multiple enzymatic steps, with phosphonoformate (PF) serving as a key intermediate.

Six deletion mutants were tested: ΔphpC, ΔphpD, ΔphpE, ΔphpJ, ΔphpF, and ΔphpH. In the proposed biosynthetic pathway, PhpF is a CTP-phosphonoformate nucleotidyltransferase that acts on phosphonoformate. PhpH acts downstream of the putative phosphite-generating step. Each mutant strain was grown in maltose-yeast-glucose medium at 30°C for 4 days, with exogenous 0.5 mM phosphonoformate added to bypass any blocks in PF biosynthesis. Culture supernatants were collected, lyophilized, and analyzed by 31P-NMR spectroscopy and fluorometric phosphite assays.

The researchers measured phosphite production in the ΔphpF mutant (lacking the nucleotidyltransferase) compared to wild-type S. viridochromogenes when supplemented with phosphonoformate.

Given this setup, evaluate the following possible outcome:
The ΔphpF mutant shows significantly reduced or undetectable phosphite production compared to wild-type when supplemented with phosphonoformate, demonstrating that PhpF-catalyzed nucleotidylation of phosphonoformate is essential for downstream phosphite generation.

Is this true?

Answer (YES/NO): YES